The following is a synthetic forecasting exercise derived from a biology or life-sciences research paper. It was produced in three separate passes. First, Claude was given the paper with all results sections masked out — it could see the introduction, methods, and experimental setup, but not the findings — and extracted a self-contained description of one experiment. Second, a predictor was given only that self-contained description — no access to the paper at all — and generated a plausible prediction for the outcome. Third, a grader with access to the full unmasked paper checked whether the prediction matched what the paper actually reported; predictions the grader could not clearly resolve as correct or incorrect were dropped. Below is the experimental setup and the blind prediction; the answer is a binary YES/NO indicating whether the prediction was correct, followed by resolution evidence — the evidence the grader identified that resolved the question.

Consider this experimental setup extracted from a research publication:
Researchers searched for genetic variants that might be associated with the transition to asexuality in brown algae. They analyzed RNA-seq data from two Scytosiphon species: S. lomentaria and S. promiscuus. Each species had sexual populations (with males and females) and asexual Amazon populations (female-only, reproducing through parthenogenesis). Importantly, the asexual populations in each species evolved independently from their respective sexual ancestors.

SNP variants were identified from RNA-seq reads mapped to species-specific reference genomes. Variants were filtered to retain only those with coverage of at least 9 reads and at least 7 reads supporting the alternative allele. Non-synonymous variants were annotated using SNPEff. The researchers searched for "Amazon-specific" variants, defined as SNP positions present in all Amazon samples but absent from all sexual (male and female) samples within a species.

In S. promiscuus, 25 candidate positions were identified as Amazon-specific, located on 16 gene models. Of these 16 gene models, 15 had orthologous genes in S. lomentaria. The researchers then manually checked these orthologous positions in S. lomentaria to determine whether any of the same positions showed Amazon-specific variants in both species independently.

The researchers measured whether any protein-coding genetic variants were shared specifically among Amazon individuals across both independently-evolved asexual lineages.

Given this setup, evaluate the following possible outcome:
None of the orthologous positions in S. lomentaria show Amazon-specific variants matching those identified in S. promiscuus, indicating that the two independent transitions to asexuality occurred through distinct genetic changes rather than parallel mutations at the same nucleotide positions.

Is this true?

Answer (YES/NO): NO